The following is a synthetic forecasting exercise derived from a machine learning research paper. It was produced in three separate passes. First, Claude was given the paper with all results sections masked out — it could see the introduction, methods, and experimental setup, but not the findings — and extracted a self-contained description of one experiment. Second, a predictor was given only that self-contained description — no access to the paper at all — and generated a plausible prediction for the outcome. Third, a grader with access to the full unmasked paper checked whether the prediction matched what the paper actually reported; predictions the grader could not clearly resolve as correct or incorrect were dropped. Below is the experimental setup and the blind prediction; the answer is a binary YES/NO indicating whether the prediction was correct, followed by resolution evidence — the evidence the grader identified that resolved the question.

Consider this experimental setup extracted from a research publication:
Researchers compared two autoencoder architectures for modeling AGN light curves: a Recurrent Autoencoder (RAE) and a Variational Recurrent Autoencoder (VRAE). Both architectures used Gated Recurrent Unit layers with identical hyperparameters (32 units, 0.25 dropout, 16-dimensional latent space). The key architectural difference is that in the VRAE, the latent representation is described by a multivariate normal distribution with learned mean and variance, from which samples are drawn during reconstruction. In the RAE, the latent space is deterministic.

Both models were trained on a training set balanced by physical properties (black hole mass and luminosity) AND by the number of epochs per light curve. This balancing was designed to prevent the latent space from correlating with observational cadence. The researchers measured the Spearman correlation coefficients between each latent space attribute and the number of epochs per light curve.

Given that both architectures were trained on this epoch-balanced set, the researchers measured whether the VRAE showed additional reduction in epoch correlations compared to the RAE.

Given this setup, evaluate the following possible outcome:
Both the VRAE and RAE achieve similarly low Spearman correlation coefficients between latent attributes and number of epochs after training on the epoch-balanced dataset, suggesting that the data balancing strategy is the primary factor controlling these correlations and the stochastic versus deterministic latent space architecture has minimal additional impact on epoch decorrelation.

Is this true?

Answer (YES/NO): YES